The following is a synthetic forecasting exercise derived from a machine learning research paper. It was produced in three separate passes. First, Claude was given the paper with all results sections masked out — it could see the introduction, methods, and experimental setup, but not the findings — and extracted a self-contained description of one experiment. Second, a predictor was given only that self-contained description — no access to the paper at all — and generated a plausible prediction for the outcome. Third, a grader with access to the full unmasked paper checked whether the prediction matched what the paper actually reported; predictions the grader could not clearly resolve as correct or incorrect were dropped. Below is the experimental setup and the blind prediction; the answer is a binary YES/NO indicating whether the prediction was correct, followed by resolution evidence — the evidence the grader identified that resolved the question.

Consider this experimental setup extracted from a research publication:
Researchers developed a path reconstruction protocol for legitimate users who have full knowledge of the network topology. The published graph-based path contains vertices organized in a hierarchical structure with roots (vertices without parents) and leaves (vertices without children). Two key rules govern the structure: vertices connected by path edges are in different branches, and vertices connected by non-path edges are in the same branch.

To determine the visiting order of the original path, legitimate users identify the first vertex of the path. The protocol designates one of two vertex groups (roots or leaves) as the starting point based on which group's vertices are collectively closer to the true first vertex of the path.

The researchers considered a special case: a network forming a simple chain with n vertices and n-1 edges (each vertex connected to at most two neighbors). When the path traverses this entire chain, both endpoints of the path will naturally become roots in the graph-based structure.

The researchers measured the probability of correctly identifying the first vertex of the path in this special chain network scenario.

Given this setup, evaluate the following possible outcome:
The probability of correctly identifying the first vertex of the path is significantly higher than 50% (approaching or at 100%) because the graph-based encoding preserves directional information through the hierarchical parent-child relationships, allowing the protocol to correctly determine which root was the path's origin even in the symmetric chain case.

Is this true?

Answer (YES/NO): NO